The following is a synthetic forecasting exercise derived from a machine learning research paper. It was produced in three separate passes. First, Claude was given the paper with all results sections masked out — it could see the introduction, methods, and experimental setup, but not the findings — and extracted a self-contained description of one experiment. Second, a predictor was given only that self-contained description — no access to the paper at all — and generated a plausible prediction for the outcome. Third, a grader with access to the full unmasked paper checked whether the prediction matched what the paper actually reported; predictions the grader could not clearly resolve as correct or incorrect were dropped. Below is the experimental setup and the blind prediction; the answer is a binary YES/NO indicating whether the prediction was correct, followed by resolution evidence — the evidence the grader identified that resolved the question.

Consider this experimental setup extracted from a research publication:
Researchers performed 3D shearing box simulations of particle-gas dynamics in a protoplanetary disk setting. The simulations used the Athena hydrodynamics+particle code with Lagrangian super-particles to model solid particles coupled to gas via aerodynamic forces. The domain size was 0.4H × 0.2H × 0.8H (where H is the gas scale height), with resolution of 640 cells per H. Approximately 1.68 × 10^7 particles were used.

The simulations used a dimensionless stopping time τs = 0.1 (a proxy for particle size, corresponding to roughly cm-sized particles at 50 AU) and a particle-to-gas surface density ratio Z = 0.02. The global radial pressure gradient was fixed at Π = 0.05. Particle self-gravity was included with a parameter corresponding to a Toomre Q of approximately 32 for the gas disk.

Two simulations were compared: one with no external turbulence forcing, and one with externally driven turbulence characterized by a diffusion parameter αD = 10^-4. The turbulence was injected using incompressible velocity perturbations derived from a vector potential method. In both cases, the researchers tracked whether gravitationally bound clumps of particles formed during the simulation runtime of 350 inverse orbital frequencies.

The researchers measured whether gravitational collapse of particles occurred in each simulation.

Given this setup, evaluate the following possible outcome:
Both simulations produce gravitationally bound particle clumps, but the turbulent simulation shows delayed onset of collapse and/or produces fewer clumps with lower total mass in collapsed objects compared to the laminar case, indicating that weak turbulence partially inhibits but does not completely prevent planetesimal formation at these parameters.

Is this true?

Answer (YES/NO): NO